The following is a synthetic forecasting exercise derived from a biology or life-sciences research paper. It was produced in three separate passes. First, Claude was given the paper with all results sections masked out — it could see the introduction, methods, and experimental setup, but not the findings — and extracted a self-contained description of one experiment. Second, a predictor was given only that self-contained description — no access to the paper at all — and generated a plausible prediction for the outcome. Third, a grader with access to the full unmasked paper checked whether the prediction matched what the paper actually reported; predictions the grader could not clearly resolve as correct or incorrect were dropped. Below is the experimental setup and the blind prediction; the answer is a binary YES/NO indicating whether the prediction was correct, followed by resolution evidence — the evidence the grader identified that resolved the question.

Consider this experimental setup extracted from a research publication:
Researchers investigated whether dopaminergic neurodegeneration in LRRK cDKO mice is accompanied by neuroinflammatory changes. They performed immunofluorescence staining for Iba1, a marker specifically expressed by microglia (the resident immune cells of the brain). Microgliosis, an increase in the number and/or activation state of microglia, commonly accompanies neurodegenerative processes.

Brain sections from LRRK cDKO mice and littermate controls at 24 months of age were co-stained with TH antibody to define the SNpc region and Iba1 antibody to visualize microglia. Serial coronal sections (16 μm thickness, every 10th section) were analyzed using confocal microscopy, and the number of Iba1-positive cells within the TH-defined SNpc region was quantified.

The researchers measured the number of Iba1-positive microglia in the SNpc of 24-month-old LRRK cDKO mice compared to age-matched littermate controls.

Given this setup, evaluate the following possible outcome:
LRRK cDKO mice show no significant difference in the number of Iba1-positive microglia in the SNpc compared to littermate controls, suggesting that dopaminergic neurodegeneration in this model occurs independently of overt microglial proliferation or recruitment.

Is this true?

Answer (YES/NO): NO